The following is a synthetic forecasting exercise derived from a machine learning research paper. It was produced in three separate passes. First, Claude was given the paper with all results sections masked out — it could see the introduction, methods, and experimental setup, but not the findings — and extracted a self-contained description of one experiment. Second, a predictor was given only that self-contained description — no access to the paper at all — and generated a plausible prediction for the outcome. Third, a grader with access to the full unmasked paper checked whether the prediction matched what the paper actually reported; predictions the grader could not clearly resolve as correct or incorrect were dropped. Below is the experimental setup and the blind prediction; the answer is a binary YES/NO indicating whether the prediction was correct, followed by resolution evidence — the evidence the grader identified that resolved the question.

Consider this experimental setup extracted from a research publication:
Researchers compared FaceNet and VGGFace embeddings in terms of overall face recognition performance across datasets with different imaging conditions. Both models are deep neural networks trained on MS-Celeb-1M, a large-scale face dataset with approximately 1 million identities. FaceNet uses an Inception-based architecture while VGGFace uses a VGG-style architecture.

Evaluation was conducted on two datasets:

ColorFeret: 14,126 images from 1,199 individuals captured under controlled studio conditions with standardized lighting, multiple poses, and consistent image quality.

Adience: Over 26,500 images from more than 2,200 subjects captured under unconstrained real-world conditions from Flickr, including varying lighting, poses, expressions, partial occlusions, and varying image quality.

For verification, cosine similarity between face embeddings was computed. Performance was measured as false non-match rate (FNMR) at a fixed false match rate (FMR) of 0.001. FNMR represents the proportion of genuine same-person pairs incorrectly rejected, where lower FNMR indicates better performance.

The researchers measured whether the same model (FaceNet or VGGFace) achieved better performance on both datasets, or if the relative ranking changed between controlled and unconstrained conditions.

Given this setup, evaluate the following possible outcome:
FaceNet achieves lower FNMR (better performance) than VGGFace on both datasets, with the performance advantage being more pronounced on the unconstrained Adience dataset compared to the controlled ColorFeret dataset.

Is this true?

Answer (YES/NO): NO